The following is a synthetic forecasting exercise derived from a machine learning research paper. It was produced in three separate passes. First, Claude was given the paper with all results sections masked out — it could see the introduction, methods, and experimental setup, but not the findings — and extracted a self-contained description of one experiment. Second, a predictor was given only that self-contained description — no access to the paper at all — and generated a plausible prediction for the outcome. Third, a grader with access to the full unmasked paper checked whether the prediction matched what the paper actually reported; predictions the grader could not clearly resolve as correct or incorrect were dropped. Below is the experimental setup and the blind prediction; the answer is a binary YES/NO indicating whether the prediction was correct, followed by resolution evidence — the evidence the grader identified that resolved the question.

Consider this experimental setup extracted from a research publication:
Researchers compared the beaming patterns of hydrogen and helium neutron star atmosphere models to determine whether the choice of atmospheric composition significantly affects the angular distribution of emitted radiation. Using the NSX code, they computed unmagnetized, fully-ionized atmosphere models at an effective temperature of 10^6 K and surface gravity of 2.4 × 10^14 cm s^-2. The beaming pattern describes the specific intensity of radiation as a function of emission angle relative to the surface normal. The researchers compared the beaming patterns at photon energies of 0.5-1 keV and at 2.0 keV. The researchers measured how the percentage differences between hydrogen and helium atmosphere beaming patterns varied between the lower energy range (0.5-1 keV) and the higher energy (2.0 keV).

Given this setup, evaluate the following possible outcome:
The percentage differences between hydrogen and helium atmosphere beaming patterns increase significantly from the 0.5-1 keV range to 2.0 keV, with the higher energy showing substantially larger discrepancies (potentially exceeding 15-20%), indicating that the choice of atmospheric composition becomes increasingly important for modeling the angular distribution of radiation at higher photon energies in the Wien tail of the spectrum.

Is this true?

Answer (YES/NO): YES